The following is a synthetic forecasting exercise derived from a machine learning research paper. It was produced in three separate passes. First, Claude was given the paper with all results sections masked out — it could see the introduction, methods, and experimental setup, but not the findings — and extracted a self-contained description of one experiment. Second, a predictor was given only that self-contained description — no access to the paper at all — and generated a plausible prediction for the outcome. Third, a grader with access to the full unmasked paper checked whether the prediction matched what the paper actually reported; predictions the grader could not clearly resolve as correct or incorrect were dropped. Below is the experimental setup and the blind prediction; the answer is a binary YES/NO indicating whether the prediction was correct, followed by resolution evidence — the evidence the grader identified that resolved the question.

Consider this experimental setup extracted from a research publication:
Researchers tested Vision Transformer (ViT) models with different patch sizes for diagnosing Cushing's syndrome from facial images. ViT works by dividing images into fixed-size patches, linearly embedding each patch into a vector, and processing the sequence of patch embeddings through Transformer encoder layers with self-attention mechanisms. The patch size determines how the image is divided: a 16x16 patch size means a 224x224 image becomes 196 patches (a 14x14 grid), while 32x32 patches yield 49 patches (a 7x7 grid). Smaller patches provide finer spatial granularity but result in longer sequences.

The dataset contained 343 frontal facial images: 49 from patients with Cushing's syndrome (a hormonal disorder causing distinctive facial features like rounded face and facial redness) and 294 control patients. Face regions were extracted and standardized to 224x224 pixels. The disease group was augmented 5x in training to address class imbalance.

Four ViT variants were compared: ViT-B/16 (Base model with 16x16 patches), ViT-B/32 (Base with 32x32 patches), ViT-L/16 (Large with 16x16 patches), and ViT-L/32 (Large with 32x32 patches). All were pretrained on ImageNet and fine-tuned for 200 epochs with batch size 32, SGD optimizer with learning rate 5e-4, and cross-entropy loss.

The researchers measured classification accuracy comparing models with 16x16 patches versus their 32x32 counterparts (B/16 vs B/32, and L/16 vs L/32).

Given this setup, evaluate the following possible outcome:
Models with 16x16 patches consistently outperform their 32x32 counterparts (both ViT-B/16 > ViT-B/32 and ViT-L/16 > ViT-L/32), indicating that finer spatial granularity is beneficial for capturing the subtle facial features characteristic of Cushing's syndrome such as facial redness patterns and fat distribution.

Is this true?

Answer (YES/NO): NO